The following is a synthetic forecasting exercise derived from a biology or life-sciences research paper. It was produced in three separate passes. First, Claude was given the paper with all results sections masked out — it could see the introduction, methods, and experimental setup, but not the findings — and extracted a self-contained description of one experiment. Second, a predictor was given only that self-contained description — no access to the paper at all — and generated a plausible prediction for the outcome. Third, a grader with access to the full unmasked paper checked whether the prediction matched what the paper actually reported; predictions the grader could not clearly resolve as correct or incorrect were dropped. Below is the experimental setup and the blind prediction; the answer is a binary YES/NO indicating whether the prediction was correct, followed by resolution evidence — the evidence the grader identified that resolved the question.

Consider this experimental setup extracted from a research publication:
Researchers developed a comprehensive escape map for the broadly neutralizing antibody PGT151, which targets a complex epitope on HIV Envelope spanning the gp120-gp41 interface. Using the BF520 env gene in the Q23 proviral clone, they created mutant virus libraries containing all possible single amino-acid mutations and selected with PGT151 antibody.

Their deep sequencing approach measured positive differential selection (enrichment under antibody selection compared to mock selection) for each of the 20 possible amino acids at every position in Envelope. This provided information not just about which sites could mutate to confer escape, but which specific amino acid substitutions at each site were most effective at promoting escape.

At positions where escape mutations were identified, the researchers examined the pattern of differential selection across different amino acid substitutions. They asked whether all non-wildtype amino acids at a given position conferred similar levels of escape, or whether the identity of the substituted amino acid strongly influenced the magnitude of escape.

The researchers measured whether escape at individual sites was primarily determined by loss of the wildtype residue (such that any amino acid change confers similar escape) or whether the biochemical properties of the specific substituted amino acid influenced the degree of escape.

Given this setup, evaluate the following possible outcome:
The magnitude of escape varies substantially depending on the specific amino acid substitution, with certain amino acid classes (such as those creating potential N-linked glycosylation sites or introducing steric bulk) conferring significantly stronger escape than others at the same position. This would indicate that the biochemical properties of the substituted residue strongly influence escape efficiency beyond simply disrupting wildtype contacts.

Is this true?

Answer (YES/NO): NO